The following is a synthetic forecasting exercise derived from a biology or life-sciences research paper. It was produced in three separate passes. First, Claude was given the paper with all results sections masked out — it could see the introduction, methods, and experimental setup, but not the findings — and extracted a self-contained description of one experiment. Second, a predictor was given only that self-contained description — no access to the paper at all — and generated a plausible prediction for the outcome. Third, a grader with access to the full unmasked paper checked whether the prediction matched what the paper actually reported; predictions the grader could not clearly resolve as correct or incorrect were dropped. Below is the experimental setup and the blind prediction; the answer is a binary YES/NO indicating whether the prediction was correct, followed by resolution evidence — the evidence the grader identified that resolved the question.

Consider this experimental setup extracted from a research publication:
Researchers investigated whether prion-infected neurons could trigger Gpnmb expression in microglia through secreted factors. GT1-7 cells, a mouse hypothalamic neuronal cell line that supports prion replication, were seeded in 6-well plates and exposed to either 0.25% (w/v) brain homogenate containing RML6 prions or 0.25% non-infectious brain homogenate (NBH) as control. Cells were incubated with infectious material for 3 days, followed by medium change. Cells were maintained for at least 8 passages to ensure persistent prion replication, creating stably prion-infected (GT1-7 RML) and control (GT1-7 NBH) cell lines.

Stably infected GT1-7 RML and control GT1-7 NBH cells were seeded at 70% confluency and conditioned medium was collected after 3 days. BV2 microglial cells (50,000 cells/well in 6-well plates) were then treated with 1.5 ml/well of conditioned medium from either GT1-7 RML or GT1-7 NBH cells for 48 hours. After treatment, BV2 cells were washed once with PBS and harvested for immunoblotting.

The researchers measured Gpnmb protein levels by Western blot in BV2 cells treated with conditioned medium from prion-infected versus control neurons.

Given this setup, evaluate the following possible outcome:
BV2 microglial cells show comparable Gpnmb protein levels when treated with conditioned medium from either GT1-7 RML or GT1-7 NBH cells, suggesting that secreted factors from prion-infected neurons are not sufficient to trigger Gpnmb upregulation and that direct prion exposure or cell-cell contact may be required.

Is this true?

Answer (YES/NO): YES